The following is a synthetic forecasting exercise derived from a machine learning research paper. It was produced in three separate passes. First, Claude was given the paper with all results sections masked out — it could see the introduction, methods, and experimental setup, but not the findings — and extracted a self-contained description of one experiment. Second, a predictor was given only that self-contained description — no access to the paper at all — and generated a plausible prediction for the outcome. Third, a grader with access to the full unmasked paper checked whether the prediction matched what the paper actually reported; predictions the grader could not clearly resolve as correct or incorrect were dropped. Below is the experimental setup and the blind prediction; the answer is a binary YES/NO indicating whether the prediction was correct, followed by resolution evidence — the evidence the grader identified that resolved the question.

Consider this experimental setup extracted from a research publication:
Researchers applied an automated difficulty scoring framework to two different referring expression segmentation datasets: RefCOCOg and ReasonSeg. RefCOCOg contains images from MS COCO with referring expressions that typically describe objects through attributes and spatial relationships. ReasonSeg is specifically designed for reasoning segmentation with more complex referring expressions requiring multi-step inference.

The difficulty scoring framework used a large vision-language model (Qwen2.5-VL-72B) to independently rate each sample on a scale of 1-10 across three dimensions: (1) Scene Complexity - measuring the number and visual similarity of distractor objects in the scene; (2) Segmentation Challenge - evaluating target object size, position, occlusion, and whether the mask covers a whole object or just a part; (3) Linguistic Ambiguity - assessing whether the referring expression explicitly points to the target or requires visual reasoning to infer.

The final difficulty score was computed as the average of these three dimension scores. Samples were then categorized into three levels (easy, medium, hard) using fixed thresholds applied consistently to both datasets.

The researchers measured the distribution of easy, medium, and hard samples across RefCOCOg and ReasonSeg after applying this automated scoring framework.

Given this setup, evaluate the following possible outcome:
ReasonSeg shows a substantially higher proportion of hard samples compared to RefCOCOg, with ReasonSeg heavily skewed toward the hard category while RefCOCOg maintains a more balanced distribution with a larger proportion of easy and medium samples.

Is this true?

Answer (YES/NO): NO